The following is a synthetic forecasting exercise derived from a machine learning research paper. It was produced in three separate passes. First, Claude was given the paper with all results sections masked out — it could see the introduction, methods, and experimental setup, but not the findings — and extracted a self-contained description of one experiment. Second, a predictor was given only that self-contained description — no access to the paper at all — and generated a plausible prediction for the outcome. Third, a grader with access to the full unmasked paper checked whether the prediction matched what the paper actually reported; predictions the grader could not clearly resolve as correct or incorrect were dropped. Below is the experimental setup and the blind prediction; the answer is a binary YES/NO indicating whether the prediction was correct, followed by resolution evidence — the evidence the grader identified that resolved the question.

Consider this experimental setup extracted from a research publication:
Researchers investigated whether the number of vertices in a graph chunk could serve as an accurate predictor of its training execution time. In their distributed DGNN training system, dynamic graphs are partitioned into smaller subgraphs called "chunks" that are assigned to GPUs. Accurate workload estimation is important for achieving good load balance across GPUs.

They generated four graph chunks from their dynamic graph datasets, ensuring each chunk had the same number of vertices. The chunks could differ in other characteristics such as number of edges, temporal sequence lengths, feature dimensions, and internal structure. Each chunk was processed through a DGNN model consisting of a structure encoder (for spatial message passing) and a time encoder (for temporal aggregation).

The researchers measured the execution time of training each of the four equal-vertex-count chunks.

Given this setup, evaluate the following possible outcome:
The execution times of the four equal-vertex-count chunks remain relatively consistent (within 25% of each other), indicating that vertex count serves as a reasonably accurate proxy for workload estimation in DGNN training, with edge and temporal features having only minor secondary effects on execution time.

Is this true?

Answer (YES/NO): NO